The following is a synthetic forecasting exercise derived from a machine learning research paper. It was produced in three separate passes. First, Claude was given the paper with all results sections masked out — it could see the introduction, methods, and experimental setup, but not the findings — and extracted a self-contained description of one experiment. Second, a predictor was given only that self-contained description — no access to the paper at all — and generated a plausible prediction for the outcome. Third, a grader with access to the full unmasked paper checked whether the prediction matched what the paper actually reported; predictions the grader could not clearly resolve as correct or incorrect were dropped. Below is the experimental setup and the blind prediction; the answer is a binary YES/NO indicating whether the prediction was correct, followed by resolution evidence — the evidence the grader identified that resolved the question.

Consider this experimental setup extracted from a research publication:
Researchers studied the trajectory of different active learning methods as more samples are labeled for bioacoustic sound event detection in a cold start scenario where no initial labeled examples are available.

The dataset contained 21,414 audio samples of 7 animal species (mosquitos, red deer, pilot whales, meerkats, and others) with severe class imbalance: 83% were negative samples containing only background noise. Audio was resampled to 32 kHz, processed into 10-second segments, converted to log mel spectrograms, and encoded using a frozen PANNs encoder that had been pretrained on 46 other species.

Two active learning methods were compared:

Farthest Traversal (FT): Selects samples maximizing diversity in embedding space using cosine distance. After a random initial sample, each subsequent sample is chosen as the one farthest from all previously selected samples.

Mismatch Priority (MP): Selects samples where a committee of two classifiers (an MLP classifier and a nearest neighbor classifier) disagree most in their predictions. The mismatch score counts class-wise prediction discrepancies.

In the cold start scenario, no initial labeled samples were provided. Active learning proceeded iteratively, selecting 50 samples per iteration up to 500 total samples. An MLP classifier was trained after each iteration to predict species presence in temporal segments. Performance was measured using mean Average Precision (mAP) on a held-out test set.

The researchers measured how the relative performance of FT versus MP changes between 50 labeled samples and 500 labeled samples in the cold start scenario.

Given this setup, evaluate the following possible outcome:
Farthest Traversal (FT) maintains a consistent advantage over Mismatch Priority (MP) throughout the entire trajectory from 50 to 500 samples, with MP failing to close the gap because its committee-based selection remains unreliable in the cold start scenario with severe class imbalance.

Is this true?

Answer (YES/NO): YES